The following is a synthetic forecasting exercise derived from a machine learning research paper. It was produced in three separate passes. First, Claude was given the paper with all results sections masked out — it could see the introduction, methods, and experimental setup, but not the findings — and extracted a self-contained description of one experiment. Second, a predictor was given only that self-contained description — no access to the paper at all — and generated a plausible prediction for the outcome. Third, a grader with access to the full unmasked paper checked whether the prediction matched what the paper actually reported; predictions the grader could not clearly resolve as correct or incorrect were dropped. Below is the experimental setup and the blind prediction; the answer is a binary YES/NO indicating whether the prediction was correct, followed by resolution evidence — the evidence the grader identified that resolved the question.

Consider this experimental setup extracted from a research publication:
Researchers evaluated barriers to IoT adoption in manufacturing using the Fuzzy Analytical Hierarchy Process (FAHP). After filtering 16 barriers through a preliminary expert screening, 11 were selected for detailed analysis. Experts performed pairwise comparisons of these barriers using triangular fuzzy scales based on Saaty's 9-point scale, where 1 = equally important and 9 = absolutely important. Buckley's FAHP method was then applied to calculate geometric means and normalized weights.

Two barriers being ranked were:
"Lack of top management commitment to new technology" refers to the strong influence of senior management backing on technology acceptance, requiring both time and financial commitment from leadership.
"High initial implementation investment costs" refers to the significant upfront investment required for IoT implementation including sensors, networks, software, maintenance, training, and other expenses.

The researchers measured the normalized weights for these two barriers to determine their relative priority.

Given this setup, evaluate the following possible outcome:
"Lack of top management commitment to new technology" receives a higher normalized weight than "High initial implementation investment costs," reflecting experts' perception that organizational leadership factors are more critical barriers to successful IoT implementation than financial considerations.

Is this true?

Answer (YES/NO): YES